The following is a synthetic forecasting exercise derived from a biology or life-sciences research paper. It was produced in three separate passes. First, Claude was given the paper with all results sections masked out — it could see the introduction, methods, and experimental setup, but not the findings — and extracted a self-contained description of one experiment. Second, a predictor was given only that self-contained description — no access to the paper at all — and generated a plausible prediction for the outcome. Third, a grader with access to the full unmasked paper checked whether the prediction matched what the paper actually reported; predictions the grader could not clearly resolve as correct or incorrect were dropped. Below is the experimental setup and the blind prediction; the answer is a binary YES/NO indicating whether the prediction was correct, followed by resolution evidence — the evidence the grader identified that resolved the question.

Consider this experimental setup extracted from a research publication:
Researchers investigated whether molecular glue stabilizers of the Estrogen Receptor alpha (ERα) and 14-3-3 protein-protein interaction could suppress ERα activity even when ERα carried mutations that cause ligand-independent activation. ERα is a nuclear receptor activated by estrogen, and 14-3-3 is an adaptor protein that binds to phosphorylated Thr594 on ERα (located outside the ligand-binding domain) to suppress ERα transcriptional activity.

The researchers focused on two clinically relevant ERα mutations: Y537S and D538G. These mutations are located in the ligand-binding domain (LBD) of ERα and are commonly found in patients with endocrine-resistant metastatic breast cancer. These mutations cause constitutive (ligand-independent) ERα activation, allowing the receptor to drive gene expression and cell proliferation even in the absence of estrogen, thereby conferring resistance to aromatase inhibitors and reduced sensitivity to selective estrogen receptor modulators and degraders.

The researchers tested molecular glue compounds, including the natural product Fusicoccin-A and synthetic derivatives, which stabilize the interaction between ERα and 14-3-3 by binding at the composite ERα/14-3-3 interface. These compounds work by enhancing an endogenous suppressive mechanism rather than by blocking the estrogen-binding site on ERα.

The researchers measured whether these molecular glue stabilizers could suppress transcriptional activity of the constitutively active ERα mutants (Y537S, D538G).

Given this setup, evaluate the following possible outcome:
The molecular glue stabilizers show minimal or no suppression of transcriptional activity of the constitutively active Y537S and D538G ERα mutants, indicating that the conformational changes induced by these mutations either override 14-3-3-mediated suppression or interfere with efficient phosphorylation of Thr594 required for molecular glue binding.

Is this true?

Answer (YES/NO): NO